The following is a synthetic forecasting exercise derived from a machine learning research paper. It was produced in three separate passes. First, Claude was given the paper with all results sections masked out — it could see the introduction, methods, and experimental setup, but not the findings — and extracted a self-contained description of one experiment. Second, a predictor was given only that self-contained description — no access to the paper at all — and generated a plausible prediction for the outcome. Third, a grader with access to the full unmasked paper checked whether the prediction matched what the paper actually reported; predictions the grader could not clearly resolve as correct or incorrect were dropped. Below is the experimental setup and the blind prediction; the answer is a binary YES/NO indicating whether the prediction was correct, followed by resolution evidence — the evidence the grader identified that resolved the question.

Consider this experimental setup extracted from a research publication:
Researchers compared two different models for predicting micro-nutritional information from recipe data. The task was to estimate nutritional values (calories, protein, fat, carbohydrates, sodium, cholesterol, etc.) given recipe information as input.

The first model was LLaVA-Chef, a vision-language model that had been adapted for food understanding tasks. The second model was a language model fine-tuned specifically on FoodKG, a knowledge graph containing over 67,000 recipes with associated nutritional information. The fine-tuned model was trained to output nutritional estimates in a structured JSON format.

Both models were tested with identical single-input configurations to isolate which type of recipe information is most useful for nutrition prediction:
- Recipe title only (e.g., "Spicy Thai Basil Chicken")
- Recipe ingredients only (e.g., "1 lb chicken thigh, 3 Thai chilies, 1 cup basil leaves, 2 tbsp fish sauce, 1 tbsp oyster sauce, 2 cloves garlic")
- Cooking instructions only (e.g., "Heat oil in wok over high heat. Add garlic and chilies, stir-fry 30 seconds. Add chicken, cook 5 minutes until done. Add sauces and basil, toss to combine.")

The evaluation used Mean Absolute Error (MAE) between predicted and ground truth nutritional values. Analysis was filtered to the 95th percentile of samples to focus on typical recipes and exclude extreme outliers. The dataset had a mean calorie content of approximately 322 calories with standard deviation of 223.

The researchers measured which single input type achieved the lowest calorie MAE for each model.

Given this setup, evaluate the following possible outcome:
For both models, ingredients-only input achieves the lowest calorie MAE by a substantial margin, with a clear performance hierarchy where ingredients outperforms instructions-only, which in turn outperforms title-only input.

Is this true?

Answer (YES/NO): NO